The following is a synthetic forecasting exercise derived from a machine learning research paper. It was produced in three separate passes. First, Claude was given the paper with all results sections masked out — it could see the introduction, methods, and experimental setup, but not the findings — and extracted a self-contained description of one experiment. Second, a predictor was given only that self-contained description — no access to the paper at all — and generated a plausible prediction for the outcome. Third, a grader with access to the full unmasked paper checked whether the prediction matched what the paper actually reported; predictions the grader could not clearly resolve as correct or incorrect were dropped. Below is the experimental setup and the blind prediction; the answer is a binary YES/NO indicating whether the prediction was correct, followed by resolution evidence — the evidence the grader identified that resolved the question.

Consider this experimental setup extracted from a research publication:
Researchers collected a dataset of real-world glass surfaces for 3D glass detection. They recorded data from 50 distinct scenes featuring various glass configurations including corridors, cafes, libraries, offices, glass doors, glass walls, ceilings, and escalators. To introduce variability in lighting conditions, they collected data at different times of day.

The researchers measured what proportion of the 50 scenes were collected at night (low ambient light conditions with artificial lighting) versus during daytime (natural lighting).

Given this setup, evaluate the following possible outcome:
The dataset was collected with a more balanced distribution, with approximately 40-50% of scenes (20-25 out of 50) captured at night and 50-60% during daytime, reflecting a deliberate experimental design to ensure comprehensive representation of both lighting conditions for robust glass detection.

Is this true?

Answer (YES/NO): YES